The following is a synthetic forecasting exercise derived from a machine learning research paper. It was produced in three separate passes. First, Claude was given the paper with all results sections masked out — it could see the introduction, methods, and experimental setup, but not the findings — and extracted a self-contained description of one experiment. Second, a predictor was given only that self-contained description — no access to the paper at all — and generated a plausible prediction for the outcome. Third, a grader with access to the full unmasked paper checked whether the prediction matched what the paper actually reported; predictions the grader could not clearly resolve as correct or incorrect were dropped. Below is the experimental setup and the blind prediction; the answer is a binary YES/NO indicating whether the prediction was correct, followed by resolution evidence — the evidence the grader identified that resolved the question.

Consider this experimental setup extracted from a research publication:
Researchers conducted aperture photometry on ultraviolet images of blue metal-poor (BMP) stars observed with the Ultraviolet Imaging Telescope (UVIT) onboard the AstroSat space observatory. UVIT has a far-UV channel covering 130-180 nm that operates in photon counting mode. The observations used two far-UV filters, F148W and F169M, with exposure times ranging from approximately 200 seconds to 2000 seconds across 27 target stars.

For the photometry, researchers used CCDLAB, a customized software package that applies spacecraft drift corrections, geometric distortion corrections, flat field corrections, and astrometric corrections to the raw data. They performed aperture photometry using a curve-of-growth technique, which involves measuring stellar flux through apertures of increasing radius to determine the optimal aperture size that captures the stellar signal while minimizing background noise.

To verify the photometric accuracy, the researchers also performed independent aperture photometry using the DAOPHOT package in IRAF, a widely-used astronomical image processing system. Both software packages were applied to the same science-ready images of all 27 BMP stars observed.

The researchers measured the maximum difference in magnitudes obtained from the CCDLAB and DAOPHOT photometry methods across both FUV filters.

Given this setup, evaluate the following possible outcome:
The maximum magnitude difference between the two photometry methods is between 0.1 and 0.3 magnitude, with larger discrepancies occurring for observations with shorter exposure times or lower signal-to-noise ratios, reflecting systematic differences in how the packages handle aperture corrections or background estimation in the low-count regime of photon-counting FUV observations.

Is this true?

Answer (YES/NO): NO